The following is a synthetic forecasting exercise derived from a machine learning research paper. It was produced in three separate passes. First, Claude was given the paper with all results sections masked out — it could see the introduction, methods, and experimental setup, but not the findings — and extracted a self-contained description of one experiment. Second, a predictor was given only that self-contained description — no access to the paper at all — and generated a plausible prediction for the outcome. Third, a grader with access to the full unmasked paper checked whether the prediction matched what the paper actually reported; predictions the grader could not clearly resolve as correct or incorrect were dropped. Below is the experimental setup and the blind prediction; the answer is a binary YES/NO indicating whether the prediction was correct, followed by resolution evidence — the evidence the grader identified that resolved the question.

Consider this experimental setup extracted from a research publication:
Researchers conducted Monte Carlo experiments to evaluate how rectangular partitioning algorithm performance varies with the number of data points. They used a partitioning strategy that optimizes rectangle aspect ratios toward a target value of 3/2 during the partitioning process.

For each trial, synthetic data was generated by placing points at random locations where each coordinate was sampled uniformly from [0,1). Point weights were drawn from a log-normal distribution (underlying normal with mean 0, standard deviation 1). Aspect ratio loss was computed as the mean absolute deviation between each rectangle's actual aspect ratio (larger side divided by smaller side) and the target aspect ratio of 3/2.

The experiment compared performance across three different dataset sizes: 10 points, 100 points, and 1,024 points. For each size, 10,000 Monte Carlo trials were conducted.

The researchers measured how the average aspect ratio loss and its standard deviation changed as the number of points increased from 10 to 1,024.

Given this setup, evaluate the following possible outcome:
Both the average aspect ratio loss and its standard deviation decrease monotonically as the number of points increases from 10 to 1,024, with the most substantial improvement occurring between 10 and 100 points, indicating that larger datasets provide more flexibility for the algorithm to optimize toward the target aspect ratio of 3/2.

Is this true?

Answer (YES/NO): NO